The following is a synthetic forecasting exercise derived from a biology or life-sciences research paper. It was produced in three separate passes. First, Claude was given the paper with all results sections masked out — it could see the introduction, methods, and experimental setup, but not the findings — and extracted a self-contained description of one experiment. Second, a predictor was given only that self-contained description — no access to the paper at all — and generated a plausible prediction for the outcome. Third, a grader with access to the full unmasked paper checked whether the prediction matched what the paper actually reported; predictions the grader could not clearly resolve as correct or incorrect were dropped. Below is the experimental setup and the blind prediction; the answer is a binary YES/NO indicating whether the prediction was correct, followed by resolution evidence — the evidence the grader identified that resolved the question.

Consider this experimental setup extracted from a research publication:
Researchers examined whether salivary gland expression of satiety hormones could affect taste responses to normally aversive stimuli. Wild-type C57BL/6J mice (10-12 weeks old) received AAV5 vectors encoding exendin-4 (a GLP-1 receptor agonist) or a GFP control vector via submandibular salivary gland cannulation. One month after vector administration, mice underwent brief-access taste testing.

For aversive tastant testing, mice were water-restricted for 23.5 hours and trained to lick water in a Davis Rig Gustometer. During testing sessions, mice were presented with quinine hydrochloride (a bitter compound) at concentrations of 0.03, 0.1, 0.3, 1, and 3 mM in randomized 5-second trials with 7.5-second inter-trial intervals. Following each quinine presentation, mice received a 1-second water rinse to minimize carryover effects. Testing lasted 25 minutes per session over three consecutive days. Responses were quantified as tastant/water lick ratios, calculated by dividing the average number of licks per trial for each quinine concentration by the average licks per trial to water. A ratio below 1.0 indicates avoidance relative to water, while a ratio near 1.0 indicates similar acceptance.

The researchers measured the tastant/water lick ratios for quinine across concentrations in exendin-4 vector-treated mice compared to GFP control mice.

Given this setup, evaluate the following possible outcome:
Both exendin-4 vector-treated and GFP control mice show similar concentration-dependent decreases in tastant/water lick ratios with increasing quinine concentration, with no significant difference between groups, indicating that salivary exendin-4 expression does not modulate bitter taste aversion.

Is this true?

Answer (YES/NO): YES